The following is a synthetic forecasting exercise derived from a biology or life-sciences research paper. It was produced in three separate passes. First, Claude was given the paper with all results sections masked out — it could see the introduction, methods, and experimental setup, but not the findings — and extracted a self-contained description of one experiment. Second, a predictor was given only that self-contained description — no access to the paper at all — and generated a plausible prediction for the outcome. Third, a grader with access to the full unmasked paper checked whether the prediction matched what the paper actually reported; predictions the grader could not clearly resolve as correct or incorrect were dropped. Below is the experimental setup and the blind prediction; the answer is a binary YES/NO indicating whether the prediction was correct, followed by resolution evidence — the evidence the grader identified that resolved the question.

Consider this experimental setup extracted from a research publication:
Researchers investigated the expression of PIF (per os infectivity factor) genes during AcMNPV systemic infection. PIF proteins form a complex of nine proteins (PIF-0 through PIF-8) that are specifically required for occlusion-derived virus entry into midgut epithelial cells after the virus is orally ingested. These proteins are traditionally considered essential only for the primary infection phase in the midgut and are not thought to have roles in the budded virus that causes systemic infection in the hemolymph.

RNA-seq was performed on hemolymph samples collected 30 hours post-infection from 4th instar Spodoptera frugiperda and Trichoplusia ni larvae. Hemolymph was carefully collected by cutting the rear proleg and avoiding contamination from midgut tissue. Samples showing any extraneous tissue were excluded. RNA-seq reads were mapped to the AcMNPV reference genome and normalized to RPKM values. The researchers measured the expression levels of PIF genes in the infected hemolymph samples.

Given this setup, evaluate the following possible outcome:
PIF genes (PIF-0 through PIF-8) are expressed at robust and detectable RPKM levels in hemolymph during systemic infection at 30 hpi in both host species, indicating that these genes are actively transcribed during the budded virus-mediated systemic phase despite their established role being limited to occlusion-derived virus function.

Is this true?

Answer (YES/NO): YES